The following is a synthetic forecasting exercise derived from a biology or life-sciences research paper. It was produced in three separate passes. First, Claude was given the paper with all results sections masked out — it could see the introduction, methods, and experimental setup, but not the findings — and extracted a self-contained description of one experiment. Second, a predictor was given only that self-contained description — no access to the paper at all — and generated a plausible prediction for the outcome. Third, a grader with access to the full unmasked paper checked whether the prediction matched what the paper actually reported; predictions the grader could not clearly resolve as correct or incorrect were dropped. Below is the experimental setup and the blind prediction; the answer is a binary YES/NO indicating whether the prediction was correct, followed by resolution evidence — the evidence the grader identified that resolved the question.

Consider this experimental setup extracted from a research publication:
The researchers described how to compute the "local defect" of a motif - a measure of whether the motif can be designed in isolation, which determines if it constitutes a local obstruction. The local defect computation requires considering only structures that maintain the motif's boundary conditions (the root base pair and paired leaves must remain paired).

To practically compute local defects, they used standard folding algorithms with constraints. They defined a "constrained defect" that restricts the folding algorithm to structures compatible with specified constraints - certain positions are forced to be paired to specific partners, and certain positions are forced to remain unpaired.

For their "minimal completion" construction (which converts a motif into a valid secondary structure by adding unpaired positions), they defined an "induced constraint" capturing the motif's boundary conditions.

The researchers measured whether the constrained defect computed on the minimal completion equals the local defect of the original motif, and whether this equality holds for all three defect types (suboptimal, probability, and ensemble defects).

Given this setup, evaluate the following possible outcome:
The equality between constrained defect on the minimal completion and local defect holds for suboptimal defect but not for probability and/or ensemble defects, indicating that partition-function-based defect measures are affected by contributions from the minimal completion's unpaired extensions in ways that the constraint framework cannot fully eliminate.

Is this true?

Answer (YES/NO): NO